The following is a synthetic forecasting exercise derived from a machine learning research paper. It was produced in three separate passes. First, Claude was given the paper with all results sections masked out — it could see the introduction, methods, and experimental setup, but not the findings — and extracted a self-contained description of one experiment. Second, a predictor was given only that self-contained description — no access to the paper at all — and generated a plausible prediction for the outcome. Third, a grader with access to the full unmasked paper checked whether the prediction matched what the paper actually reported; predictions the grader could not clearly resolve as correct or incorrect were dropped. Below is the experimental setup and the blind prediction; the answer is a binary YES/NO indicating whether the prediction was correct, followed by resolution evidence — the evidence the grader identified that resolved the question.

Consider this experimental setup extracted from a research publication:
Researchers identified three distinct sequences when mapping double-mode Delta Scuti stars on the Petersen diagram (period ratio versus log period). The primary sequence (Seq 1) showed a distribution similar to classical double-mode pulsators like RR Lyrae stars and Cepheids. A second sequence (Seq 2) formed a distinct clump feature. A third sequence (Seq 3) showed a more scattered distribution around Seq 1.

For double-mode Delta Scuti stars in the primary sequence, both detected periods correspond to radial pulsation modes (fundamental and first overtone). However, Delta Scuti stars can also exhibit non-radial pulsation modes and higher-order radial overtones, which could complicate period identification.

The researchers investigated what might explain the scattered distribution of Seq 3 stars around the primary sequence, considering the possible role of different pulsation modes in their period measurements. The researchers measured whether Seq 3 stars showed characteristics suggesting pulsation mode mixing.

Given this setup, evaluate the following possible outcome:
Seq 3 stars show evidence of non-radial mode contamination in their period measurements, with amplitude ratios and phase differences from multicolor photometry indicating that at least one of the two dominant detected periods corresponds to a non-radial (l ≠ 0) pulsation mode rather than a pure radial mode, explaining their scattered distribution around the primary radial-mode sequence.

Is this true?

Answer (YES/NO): NO